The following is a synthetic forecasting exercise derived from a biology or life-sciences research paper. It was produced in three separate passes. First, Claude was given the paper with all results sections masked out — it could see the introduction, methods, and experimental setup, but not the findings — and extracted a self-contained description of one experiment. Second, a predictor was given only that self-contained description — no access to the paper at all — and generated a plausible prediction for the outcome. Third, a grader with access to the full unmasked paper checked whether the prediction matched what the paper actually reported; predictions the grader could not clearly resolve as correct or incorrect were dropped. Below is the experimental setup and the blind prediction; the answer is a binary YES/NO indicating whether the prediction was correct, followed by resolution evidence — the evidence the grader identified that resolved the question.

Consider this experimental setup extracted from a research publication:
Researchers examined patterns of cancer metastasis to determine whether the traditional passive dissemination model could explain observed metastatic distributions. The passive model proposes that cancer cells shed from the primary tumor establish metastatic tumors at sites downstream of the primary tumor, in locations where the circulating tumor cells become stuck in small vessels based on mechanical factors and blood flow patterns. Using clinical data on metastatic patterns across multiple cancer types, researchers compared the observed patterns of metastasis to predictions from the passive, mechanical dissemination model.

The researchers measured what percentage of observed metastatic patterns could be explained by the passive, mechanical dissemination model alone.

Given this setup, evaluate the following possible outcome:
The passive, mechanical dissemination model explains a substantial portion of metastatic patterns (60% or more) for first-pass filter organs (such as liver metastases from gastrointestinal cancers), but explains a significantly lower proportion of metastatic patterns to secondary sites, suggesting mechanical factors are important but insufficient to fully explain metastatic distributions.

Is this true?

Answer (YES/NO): NO